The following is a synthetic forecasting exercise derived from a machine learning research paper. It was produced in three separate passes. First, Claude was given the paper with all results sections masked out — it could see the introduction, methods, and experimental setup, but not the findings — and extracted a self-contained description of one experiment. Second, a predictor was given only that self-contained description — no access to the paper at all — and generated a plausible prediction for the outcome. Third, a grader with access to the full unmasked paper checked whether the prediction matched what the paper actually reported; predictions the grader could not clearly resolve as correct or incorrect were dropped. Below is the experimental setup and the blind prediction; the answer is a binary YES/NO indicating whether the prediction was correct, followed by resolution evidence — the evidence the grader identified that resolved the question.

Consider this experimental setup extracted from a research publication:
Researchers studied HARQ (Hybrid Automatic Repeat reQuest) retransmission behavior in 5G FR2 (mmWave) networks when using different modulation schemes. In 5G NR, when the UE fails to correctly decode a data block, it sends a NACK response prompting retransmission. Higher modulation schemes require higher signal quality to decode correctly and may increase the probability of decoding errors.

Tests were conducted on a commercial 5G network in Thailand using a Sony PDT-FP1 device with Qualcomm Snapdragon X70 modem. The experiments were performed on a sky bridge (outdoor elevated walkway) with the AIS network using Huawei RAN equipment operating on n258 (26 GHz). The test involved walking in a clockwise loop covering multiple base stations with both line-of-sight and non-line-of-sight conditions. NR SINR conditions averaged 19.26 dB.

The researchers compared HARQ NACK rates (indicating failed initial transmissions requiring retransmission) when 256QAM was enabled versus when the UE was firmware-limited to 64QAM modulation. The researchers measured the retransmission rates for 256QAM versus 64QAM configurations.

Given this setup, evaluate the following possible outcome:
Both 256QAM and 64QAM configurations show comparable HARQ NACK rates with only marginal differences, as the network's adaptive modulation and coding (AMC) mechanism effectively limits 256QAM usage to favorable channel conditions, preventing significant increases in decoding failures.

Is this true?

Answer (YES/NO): NO